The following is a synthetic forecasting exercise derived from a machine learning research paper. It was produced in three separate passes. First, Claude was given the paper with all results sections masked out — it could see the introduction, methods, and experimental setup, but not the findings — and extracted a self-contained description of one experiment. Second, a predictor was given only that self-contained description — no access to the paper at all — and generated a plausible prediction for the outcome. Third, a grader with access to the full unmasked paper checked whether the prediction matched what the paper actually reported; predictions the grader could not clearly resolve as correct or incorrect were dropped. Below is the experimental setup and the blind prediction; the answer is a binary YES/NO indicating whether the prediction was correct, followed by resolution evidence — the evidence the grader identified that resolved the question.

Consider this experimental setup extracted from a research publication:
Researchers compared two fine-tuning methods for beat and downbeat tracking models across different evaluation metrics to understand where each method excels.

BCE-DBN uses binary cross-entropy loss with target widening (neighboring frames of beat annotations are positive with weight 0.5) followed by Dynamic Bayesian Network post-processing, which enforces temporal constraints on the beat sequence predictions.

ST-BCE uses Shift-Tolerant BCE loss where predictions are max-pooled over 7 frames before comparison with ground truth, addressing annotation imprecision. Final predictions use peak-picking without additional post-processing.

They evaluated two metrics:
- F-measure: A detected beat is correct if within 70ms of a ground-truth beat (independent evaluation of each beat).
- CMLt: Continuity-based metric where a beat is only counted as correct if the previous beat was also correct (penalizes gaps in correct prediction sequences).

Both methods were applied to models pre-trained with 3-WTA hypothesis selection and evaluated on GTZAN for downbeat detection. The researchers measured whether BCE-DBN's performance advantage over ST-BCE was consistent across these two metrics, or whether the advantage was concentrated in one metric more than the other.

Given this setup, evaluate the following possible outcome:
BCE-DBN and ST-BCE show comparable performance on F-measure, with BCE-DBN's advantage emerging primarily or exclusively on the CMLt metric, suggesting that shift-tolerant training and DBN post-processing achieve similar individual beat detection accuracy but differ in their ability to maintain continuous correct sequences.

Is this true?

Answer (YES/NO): YES